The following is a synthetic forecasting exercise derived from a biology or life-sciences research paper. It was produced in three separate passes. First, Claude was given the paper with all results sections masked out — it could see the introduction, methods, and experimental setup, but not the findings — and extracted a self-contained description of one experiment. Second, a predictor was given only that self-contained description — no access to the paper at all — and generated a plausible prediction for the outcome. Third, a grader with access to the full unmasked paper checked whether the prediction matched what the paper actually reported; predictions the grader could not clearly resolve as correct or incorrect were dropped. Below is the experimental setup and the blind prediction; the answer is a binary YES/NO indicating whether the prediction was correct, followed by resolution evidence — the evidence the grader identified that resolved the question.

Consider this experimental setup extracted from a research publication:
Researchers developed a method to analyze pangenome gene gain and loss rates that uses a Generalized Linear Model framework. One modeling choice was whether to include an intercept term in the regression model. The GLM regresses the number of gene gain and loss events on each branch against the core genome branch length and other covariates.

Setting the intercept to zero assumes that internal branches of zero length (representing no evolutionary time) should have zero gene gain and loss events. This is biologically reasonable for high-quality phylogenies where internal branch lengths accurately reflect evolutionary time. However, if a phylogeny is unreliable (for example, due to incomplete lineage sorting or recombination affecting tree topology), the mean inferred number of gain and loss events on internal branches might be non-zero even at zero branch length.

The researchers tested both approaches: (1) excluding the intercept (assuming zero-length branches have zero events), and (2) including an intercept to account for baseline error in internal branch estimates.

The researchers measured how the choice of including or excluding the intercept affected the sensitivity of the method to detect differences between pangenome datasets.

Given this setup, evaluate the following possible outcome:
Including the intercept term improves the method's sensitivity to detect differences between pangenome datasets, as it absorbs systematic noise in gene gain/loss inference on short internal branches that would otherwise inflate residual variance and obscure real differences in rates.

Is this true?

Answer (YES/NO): NO